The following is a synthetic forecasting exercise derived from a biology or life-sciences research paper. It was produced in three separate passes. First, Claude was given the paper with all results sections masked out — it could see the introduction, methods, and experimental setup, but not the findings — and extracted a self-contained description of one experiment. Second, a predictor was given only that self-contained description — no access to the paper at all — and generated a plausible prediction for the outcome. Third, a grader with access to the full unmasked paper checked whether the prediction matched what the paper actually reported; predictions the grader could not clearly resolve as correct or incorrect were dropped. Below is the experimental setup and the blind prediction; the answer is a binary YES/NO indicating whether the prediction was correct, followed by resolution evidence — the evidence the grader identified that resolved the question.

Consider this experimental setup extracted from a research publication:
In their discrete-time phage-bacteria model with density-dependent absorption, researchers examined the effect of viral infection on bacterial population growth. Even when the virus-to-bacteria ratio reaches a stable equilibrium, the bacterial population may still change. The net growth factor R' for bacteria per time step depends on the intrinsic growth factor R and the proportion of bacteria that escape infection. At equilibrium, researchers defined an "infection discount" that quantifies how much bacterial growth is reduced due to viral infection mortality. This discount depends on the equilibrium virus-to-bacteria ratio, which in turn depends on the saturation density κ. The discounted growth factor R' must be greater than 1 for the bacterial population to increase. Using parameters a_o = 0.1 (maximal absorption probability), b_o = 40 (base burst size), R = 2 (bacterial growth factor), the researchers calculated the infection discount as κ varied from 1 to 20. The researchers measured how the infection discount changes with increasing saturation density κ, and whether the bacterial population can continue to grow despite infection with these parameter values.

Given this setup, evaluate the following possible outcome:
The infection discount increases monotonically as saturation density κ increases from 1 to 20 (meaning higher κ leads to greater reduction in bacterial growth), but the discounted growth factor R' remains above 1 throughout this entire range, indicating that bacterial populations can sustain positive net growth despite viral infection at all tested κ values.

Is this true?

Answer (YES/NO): YES